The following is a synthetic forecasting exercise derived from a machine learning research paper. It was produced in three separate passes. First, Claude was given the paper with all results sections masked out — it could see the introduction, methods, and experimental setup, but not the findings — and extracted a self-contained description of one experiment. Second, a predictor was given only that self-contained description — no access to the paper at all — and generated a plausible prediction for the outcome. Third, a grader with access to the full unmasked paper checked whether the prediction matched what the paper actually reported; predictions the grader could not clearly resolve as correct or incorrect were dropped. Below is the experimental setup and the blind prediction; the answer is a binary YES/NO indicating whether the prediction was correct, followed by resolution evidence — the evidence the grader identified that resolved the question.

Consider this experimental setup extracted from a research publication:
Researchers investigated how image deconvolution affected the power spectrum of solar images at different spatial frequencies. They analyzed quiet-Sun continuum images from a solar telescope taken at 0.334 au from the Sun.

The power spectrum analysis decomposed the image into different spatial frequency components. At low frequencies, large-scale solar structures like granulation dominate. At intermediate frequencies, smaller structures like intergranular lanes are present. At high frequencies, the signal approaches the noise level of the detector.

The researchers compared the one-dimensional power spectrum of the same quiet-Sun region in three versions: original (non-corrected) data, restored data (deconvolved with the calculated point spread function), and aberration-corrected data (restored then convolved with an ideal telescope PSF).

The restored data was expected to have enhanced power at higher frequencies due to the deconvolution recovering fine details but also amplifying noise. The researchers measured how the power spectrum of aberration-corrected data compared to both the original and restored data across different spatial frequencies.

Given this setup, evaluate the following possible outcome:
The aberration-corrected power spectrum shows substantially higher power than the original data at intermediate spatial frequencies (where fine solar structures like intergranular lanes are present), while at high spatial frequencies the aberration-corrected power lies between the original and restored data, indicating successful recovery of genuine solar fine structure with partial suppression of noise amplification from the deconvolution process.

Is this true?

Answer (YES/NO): YES